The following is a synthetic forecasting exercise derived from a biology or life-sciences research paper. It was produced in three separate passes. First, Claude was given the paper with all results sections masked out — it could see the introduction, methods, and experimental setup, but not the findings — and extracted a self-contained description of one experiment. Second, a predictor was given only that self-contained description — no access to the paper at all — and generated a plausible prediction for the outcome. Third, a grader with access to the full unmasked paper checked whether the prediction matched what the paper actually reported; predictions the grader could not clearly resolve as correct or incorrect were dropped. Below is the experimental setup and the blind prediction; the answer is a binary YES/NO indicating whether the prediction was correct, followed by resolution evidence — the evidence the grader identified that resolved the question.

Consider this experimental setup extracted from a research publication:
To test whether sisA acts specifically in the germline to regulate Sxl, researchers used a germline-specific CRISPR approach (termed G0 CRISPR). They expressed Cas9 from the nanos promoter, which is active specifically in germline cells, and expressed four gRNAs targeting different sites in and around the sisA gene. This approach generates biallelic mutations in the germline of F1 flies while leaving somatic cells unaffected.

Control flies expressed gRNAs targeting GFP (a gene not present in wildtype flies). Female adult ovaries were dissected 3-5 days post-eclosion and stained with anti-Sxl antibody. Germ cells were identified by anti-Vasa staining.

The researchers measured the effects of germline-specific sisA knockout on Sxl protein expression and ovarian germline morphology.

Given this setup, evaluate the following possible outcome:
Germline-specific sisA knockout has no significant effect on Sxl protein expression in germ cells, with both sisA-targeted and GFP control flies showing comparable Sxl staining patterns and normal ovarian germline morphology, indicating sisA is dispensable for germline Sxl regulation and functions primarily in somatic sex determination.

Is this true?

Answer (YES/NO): NO